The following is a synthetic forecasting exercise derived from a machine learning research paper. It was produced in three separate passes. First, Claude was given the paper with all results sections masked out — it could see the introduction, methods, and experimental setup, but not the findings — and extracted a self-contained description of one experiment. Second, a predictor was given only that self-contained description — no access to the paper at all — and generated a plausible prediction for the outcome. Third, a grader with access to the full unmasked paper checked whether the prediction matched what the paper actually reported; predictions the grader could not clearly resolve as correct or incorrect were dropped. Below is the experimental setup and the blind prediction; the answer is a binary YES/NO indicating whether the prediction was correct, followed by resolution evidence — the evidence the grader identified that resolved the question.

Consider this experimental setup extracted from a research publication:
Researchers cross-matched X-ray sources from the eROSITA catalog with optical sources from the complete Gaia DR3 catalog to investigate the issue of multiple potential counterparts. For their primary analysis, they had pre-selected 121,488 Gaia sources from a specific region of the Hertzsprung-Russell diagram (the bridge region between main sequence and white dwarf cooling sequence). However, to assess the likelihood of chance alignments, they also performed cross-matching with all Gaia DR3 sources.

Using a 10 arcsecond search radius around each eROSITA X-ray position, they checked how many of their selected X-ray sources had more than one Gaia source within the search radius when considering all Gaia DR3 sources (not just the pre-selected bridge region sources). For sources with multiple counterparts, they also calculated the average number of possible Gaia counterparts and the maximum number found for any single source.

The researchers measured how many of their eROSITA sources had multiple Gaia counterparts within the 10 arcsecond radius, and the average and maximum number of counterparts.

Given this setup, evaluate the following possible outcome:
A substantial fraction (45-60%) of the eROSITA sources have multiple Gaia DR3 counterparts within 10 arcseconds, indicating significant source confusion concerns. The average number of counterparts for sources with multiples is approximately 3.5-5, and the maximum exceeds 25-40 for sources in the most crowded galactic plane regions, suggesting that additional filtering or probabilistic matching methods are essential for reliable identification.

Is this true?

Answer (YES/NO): NO